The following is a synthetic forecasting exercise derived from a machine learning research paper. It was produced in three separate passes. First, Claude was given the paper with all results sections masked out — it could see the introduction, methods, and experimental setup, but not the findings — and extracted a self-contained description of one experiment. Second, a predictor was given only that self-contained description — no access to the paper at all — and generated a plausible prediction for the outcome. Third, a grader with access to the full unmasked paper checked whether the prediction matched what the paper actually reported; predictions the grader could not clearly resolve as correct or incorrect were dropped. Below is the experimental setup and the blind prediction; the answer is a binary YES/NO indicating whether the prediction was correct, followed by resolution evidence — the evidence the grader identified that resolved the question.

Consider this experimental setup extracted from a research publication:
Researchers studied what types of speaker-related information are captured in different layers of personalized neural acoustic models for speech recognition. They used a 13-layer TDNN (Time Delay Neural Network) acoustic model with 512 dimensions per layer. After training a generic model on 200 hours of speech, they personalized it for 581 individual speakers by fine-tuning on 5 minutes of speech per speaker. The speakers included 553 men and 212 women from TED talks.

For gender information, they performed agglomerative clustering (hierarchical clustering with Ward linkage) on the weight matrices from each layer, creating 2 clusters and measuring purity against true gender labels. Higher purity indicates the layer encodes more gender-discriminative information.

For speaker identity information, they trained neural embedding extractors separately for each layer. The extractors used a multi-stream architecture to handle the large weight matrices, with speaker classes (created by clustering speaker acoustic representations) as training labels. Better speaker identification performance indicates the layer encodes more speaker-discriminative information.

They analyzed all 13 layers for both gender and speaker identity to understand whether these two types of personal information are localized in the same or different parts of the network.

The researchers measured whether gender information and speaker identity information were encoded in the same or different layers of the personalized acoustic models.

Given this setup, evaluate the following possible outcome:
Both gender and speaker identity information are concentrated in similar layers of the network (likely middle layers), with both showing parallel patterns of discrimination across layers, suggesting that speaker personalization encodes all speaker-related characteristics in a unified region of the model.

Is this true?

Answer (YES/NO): NO